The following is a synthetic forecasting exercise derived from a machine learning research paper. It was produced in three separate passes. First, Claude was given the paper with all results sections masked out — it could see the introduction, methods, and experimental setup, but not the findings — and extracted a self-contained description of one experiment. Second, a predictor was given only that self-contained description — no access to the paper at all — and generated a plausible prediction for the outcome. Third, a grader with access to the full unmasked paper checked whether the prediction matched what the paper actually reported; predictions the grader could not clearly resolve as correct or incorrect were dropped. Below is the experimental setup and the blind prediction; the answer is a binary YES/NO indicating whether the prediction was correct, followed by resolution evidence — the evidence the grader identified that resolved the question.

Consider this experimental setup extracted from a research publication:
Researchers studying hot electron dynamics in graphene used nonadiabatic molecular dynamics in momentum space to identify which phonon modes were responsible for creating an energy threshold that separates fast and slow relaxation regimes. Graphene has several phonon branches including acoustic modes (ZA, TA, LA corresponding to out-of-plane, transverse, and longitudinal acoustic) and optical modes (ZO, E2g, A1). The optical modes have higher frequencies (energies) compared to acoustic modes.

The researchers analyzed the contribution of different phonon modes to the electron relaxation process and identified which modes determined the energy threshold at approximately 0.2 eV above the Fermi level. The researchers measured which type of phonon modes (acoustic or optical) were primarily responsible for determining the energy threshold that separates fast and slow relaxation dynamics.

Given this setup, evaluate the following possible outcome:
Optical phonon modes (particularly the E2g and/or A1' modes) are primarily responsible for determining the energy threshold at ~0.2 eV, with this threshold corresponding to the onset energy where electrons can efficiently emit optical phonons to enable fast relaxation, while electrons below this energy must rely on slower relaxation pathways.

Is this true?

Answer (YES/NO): YES